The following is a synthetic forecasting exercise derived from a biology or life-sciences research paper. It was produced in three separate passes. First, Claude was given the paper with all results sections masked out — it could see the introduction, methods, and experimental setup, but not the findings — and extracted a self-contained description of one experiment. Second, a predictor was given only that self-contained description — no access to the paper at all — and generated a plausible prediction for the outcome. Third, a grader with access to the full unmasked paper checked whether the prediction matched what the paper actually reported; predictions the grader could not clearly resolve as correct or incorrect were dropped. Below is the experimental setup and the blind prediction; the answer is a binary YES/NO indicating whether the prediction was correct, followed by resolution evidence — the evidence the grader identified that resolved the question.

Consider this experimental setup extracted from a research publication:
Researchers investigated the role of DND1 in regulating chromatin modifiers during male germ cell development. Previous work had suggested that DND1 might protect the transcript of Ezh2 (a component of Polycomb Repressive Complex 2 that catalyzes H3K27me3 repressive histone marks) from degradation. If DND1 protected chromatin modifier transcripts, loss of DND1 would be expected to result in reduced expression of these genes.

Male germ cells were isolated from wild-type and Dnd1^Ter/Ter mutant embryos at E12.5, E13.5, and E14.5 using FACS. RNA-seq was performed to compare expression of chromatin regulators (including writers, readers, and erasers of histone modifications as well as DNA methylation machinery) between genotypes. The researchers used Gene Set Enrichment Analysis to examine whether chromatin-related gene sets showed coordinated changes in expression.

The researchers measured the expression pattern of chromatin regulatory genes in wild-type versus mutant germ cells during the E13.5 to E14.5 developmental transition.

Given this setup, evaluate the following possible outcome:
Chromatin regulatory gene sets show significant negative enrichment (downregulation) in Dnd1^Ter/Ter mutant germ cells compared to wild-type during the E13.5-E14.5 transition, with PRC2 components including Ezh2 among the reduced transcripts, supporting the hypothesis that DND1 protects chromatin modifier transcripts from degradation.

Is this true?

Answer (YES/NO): NO